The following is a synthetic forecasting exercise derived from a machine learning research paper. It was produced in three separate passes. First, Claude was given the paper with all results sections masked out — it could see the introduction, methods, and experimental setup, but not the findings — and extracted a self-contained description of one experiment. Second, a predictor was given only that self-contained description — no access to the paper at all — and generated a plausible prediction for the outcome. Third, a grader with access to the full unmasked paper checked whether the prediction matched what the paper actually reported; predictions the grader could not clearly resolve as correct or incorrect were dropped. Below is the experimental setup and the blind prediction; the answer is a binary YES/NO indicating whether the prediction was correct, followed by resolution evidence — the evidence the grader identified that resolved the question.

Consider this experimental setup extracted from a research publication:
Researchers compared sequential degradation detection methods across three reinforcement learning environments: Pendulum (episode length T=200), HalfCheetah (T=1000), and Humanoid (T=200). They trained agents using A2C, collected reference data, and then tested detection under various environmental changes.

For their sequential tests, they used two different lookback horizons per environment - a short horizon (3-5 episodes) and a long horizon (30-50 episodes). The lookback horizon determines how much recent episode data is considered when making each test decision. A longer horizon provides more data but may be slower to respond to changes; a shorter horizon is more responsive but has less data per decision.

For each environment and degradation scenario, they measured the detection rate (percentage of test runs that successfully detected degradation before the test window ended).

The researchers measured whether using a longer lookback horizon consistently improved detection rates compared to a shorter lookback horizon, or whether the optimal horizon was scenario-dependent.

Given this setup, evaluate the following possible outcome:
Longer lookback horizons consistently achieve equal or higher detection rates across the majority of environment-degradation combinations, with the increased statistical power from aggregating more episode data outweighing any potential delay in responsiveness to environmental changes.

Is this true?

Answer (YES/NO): NO